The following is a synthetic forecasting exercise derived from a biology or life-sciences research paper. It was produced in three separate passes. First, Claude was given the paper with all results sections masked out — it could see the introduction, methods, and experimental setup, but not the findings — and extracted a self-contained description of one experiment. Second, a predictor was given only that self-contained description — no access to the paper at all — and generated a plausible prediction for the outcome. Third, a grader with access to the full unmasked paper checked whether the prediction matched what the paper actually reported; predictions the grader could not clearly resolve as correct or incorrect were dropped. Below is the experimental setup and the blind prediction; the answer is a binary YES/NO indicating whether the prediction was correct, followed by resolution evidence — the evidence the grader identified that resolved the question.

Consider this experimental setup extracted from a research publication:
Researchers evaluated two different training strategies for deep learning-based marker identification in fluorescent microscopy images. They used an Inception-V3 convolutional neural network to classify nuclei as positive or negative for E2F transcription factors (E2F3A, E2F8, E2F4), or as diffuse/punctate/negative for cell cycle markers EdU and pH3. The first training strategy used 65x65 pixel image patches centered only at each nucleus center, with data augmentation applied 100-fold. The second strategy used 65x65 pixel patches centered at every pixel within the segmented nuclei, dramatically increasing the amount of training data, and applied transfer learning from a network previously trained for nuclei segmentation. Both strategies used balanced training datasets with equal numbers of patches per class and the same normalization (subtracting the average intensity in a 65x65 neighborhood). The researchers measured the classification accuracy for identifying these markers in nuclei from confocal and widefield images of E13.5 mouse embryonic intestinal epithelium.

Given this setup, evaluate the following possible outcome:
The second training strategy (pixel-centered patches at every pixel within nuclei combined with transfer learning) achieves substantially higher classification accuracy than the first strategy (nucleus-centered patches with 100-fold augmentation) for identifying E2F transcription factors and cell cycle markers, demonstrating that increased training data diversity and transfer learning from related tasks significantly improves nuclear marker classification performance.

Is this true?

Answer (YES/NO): NO